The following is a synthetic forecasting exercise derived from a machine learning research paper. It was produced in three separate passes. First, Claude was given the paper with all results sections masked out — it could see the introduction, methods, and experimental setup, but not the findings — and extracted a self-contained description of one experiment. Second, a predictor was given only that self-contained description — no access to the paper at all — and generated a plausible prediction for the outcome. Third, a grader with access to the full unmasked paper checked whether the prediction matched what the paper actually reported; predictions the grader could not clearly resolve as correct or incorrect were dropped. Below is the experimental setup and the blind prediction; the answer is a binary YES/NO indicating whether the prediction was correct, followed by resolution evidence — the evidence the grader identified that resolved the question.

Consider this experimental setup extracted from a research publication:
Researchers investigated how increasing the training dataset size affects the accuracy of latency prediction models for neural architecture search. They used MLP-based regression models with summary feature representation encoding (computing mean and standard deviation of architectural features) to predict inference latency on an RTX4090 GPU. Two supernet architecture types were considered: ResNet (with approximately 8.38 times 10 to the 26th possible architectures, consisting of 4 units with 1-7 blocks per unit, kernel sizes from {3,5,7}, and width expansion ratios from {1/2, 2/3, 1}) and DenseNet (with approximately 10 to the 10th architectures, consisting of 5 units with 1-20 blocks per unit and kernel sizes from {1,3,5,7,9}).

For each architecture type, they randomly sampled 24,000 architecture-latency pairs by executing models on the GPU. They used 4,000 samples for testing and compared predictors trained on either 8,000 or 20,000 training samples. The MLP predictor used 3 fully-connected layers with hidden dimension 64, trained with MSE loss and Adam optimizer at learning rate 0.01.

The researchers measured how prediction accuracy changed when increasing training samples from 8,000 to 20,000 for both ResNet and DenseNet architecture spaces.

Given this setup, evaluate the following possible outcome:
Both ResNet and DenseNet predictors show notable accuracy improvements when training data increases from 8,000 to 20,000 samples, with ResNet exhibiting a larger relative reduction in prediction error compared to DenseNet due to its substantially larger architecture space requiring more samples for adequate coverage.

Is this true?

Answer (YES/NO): NO